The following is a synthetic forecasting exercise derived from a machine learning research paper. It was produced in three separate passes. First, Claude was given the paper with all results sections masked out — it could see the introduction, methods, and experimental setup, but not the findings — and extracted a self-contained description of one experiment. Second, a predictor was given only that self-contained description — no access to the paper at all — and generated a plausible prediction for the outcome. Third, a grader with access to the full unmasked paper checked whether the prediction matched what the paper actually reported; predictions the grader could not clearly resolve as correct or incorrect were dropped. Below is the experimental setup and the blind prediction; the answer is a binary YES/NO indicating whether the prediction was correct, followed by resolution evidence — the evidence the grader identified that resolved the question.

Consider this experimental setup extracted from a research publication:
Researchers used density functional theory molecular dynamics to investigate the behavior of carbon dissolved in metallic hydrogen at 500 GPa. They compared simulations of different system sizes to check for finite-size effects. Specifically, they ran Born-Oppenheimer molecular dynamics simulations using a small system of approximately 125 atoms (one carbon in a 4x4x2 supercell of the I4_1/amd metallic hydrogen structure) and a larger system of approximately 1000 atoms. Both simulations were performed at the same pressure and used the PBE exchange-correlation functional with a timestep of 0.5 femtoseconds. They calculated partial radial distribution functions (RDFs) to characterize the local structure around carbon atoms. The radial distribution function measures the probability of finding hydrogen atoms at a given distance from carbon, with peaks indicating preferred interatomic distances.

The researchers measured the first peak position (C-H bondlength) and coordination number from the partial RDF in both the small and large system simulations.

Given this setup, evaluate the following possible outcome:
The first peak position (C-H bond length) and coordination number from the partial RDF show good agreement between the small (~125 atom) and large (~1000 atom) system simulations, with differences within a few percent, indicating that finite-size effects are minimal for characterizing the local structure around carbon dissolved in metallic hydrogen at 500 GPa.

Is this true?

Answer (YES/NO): YES